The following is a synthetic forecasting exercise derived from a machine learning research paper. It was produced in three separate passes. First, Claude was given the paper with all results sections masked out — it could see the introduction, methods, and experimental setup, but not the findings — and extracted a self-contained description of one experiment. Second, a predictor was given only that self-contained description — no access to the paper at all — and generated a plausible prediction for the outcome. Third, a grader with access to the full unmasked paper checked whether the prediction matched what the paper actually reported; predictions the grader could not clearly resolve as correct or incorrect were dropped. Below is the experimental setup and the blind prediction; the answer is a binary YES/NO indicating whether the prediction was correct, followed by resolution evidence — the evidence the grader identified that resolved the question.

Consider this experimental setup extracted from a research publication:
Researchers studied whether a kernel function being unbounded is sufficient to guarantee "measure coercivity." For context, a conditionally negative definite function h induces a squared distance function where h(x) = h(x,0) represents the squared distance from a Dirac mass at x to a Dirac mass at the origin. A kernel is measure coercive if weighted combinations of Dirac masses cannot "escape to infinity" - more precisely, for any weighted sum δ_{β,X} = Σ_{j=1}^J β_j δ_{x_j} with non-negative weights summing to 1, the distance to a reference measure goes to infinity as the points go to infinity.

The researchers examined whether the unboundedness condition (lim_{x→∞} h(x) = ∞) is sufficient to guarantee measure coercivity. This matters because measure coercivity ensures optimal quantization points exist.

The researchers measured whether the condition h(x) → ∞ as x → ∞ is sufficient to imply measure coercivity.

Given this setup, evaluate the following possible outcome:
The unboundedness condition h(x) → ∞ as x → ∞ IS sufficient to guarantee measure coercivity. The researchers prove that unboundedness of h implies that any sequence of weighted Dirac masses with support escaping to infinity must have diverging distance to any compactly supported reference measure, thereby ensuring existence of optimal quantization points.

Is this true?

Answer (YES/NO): NO